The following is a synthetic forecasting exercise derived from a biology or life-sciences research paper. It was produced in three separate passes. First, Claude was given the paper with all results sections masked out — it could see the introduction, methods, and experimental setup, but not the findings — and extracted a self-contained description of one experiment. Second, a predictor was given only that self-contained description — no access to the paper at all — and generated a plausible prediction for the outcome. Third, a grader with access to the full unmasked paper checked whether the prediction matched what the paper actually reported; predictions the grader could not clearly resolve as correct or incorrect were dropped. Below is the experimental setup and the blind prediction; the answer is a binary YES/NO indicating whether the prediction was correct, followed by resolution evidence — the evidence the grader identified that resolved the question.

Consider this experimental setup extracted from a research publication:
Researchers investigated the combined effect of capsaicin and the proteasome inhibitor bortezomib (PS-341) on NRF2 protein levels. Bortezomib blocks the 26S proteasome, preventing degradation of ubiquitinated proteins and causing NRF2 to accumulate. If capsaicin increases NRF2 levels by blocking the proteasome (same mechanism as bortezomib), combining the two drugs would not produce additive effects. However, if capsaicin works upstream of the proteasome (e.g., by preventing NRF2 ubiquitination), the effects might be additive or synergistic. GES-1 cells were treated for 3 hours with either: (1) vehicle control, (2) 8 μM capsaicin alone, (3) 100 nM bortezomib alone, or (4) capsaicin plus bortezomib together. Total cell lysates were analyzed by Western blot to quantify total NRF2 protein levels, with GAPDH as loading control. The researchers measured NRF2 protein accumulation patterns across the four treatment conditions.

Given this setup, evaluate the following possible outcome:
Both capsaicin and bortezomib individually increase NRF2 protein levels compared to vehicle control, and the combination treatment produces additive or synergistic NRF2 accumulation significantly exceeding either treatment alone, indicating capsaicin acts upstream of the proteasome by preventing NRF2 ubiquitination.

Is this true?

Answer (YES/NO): YES